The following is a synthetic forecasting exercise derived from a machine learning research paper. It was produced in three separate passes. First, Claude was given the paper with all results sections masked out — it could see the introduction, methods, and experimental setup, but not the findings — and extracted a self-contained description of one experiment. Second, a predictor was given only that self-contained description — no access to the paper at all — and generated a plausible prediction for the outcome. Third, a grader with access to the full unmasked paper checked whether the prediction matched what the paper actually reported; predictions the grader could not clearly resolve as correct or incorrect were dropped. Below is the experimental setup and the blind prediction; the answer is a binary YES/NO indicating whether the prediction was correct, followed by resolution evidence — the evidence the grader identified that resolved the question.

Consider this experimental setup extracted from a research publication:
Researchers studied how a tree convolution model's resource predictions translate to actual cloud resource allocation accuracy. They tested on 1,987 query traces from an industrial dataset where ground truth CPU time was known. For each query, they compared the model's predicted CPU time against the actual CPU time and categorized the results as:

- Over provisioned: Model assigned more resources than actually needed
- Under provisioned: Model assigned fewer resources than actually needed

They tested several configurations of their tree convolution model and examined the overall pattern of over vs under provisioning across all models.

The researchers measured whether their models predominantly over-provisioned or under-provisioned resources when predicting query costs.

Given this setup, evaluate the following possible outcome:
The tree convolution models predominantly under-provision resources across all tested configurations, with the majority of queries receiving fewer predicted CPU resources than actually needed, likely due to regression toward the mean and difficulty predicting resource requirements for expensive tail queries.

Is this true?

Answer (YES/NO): YES